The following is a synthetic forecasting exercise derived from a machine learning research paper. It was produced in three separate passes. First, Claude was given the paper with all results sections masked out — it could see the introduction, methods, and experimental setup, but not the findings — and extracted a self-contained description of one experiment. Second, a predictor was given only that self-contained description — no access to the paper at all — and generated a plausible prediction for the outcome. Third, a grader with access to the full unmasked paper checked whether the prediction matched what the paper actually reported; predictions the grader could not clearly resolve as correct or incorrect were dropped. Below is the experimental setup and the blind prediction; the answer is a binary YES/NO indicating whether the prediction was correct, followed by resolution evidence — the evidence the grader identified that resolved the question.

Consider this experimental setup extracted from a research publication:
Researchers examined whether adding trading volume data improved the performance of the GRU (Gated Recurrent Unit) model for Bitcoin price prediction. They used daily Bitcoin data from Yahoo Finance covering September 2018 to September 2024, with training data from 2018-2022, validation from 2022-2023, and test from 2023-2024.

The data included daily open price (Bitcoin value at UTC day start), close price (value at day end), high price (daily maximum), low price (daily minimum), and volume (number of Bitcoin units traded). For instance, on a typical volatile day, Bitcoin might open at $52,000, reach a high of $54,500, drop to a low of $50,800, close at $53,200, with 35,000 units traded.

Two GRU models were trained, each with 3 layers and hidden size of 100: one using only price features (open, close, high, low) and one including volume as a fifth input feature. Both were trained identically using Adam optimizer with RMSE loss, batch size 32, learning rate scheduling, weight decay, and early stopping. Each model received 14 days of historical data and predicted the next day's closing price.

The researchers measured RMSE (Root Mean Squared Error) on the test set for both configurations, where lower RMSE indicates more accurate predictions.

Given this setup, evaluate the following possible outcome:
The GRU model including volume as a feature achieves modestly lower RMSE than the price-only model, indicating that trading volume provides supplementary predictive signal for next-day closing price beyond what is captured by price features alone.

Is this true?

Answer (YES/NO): NO